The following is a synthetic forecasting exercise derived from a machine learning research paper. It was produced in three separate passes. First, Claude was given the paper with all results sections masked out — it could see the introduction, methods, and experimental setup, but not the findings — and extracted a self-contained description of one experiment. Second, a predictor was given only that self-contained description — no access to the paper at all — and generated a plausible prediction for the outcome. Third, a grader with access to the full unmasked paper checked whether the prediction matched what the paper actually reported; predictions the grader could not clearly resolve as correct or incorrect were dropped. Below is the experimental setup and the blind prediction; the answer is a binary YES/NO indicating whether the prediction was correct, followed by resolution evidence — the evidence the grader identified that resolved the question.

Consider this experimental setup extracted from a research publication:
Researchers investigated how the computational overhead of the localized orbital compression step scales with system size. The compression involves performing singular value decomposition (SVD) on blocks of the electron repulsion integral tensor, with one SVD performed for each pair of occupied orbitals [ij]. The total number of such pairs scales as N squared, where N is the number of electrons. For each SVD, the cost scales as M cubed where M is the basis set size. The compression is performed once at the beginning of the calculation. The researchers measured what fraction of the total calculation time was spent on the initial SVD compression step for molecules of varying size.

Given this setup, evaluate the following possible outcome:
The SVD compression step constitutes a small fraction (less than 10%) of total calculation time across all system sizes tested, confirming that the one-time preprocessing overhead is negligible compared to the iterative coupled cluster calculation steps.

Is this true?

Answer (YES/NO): NO